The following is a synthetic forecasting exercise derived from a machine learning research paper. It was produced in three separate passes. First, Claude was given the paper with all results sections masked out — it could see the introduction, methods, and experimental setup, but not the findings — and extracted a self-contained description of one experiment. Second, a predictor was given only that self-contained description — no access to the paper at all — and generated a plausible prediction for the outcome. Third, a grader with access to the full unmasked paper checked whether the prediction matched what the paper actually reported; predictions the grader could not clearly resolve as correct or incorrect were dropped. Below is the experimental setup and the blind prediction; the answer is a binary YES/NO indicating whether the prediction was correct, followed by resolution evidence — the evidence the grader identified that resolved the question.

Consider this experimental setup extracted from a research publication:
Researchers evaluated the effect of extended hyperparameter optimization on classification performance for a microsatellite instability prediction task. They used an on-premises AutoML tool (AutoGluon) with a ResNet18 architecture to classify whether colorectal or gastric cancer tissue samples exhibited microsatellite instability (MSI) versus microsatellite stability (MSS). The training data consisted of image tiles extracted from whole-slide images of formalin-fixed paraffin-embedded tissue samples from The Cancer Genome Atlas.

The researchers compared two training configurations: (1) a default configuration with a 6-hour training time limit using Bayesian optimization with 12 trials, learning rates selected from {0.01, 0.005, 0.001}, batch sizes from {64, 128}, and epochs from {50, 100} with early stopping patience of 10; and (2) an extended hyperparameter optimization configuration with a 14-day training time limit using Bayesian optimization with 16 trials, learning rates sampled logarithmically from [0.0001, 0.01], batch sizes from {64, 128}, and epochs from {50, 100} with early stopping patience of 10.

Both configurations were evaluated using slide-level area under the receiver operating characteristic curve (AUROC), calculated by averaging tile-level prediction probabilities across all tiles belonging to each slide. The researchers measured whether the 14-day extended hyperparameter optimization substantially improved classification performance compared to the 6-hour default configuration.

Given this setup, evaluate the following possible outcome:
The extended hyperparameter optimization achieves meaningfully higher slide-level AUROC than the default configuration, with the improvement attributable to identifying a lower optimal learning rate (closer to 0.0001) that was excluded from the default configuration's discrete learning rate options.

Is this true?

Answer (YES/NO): NO